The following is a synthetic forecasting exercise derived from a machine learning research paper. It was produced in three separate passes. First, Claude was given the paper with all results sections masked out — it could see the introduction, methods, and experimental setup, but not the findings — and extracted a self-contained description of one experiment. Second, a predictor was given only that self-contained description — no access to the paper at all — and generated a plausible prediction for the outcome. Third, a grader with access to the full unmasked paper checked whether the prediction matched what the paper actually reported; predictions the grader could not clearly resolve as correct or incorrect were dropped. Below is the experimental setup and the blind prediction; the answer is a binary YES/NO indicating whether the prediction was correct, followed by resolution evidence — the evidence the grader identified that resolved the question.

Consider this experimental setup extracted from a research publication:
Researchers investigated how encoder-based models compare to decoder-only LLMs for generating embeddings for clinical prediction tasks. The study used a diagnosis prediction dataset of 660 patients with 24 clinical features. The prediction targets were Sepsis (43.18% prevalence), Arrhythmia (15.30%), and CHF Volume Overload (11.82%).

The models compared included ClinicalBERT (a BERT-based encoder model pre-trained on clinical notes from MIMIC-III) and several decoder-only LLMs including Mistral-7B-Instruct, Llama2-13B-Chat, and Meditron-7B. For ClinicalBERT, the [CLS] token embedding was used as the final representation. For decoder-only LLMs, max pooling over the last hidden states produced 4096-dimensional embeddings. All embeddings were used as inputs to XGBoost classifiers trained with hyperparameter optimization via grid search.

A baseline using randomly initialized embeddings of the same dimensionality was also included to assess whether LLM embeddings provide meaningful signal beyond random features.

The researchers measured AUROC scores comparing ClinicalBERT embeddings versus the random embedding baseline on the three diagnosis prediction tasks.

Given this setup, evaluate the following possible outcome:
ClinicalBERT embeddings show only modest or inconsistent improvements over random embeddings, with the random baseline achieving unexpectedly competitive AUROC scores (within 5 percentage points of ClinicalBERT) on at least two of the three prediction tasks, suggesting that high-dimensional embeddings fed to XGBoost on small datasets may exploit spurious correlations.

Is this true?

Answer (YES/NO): YES